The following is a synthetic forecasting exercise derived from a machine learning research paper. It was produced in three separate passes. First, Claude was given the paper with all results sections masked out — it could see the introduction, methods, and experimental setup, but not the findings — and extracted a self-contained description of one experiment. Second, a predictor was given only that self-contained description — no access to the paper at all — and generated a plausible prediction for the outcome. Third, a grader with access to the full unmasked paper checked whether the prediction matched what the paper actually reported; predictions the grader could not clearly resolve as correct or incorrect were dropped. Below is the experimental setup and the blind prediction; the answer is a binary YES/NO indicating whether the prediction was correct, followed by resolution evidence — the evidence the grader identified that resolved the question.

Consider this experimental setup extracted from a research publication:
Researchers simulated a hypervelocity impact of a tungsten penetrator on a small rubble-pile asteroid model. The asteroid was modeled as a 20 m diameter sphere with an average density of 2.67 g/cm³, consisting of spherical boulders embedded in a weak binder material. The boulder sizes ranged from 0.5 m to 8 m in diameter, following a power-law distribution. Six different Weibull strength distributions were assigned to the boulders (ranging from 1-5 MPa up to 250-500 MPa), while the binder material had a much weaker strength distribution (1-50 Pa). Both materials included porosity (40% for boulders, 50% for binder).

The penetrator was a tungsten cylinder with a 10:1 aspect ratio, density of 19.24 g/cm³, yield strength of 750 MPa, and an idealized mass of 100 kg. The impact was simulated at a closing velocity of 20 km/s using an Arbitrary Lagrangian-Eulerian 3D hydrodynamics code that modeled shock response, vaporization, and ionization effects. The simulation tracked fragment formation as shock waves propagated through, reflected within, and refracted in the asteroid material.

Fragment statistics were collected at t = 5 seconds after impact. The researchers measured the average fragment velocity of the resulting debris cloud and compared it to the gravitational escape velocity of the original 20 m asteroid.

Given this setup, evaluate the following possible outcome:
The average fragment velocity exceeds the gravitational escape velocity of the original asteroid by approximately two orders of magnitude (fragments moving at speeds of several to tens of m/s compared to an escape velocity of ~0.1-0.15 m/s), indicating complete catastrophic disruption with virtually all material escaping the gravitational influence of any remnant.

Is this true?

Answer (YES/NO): NO